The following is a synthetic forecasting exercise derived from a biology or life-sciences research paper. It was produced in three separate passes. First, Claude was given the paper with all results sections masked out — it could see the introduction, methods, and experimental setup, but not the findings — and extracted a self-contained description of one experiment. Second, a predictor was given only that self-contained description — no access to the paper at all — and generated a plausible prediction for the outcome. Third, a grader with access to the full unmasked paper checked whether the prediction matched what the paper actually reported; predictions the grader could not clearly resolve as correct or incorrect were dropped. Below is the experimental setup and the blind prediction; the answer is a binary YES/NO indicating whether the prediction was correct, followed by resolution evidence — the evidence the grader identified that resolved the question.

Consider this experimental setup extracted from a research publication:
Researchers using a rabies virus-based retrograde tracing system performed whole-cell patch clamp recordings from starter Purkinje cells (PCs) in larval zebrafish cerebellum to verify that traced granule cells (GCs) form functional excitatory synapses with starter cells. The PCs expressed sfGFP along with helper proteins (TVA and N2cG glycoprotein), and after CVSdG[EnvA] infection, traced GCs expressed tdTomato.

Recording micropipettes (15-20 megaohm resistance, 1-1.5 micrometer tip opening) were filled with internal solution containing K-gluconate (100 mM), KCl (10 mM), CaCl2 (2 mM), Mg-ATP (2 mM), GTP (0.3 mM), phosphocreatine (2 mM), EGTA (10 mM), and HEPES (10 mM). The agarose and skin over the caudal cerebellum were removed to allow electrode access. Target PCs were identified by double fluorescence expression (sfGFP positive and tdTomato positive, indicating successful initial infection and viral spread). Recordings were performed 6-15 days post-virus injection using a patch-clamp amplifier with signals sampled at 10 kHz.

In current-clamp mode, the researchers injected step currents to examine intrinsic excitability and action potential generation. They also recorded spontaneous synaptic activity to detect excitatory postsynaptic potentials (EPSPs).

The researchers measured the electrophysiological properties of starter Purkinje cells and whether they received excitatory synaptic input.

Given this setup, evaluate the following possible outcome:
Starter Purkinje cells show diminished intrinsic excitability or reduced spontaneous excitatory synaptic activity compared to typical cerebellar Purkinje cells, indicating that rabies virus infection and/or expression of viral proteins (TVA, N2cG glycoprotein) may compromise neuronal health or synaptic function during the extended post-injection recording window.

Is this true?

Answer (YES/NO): NO